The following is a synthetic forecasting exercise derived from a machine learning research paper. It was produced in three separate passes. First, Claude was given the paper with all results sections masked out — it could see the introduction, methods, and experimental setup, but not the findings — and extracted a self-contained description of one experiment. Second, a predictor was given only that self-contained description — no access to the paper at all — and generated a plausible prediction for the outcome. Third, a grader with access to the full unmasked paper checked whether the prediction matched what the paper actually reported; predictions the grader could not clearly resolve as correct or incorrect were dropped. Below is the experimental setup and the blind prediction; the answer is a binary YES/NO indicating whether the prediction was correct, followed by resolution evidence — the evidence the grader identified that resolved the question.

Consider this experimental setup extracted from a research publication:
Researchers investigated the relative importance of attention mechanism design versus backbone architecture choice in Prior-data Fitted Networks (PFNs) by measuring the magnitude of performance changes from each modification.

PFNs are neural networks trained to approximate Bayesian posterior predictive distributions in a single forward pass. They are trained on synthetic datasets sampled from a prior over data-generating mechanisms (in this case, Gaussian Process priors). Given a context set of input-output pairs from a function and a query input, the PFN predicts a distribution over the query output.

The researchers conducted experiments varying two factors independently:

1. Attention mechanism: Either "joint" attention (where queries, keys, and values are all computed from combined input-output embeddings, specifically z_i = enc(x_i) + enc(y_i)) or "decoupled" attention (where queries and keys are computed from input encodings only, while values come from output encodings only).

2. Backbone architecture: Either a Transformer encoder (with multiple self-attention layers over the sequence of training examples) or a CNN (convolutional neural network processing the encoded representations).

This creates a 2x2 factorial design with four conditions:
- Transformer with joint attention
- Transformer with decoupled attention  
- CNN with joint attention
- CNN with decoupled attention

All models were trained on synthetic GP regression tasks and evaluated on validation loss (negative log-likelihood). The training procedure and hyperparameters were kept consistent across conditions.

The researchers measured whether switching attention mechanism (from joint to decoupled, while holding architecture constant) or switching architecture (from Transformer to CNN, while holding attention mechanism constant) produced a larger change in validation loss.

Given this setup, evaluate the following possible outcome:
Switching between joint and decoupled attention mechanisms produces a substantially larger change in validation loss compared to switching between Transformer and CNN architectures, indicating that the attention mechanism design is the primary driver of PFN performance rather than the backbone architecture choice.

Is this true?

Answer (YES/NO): YES